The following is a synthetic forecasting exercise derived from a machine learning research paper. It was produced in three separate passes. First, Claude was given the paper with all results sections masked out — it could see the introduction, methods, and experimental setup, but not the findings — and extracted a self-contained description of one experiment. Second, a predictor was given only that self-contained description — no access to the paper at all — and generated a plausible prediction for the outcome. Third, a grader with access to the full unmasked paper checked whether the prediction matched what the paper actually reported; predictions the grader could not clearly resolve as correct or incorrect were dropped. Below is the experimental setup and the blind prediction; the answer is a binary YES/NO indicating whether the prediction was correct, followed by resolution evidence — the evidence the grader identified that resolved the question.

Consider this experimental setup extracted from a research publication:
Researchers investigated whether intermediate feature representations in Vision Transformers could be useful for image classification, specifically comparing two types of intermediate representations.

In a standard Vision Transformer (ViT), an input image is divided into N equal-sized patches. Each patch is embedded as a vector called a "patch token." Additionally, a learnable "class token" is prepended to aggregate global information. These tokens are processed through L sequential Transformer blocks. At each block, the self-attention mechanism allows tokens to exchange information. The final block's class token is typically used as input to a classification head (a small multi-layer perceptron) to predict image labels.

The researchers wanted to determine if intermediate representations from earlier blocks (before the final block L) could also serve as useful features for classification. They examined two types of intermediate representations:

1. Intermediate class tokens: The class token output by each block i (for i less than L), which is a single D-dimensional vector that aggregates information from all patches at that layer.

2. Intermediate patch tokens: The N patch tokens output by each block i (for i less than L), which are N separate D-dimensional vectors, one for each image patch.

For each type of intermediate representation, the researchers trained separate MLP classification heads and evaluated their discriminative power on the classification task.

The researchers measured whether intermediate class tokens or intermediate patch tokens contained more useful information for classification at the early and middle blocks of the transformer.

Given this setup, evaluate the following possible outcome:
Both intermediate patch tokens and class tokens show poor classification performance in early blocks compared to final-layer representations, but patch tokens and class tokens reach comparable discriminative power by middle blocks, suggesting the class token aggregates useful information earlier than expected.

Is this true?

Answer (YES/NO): NO